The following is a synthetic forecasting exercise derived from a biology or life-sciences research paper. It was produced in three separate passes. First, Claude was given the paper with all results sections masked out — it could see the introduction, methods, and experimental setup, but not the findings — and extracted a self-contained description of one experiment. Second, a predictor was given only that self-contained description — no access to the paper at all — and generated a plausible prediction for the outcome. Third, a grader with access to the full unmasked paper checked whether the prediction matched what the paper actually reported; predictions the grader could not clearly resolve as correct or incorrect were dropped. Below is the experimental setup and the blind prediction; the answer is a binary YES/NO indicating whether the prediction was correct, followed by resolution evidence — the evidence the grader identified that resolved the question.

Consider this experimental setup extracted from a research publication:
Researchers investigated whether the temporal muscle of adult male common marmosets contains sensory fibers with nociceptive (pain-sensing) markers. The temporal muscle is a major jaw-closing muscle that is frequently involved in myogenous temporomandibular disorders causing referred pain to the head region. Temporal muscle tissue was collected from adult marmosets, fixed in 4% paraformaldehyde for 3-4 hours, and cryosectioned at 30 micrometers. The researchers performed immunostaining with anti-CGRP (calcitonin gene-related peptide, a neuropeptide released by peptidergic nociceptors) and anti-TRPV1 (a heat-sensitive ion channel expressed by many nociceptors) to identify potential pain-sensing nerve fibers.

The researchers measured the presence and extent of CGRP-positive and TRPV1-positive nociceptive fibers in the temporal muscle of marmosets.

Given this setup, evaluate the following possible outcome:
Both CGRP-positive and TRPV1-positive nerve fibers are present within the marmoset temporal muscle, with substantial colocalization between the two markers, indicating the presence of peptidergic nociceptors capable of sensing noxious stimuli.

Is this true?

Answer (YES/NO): NO